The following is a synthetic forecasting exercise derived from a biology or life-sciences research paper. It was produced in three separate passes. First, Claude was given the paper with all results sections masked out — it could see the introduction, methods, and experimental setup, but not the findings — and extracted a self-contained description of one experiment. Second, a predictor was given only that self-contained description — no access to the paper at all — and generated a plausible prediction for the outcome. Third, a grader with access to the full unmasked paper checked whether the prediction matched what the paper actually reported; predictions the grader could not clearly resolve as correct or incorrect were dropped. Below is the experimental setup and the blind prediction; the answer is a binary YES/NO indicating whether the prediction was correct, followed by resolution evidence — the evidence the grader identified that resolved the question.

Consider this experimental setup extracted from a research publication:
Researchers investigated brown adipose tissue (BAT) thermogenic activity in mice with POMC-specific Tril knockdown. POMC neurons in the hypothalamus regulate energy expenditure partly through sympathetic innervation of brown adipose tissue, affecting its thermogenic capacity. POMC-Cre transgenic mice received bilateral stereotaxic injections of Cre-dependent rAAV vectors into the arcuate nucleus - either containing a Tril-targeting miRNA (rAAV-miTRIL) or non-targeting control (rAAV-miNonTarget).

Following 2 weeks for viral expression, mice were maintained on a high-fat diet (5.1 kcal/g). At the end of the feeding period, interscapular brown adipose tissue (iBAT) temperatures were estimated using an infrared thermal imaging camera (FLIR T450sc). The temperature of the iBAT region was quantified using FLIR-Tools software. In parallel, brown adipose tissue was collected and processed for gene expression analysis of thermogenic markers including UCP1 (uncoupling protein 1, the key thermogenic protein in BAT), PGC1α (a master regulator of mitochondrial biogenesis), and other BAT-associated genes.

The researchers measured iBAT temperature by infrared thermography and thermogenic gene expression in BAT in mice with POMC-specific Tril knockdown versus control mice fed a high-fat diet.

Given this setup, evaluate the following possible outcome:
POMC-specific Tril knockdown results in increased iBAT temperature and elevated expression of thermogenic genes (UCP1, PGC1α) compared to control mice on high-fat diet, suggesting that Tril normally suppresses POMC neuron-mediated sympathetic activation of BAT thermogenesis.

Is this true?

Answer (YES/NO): NO